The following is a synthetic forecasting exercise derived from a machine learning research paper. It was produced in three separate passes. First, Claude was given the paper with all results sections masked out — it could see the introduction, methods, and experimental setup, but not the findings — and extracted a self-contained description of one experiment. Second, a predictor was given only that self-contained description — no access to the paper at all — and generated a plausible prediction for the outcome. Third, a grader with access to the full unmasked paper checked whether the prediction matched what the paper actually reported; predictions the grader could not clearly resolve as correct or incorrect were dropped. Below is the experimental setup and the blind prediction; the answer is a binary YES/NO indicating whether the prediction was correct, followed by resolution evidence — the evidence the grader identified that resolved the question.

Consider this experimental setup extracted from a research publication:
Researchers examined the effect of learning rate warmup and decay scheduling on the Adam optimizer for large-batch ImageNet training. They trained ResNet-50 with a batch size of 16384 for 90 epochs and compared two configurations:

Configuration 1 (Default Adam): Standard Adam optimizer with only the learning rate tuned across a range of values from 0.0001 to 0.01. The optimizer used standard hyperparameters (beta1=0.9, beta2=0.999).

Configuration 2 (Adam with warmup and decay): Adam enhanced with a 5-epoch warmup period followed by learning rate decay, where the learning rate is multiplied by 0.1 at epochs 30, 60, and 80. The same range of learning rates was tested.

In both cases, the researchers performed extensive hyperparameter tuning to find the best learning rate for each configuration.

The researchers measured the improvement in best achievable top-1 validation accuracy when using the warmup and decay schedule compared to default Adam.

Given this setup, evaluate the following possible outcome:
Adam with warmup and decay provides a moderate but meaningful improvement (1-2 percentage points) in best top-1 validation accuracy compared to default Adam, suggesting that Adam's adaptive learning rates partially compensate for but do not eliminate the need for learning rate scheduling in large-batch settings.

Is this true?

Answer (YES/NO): NO